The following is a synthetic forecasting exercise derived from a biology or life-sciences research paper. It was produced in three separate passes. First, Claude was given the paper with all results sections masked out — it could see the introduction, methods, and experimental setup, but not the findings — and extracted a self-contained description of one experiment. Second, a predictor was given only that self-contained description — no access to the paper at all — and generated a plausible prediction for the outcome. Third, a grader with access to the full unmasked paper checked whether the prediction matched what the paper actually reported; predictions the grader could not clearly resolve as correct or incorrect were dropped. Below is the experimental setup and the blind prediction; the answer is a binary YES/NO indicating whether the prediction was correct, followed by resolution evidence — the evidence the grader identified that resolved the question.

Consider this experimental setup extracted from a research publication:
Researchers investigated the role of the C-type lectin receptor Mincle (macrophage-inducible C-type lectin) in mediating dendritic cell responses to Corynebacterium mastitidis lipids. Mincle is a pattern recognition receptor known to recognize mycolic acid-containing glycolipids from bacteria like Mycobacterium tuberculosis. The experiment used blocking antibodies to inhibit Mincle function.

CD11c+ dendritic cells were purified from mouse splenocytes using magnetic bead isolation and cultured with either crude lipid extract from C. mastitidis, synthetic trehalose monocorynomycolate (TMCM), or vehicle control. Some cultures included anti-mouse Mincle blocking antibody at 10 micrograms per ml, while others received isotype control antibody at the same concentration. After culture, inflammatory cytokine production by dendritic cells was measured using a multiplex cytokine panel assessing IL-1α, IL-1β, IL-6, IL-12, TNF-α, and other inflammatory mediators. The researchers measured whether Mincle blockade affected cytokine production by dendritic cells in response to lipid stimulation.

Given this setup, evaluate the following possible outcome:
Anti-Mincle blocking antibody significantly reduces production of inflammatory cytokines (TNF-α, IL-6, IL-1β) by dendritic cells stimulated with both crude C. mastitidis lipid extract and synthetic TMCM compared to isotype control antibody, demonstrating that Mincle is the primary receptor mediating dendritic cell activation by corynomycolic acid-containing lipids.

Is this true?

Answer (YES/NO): NO